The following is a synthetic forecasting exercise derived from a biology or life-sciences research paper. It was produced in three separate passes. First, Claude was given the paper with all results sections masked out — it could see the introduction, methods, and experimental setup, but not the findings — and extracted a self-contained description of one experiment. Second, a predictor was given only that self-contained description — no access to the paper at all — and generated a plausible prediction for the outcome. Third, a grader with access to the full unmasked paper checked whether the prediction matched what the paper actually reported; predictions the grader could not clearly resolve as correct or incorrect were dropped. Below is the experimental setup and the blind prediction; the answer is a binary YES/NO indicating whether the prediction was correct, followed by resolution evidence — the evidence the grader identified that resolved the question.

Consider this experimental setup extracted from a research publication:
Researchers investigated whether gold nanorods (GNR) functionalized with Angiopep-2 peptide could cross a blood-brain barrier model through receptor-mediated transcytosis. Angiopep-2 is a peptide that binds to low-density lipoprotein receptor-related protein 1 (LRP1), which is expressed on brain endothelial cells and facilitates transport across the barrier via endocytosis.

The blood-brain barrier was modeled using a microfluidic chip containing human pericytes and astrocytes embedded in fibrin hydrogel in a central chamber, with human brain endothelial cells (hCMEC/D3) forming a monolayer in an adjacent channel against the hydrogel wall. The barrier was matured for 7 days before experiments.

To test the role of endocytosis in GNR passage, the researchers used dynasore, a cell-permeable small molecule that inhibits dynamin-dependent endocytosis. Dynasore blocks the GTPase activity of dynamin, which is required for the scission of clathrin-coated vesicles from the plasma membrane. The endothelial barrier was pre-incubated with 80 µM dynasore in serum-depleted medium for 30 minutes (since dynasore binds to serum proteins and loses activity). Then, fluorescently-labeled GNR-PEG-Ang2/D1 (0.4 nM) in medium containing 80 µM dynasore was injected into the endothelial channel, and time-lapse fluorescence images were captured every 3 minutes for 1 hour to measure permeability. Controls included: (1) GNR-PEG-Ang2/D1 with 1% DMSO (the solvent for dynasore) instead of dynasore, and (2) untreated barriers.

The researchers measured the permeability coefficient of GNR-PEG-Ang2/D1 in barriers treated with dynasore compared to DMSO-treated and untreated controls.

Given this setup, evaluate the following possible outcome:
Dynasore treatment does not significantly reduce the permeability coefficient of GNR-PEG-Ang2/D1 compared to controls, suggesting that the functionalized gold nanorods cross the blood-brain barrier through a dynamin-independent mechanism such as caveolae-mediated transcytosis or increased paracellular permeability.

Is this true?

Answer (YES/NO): NO